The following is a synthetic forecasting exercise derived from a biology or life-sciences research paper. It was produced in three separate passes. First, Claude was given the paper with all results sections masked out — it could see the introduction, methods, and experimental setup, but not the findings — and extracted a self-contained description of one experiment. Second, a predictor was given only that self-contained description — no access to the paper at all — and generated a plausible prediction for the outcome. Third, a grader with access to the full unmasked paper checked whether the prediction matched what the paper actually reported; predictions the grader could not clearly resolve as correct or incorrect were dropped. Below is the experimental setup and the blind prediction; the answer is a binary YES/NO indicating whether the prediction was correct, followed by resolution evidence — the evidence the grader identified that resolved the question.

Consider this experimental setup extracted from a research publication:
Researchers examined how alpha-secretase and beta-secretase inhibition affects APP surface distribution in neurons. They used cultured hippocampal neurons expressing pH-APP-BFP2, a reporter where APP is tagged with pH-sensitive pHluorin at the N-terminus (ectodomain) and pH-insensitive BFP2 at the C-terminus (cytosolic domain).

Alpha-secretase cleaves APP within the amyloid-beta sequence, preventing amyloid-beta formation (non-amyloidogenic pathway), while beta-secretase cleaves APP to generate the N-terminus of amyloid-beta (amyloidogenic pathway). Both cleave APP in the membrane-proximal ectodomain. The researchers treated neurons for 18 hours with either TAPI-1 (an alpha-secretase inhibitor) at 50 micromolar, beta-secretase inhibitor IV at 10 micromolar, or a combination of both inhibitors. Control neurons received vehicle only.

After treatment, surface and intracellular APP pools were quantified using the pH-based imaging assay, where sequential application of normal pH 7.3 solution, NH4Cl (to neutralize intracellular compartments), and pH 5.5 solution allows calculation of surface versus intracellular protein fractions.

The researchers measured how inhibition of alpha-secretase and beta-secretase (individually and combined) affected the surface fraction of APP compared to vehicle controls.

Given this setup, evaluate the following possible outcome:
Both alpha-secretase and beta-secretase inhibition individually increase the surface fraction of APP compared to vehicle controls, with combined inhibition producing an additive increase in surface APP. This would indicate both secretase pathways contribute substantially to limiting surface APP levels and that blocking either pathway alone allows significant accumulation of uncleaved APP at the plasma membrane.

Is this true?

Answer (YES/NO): NO